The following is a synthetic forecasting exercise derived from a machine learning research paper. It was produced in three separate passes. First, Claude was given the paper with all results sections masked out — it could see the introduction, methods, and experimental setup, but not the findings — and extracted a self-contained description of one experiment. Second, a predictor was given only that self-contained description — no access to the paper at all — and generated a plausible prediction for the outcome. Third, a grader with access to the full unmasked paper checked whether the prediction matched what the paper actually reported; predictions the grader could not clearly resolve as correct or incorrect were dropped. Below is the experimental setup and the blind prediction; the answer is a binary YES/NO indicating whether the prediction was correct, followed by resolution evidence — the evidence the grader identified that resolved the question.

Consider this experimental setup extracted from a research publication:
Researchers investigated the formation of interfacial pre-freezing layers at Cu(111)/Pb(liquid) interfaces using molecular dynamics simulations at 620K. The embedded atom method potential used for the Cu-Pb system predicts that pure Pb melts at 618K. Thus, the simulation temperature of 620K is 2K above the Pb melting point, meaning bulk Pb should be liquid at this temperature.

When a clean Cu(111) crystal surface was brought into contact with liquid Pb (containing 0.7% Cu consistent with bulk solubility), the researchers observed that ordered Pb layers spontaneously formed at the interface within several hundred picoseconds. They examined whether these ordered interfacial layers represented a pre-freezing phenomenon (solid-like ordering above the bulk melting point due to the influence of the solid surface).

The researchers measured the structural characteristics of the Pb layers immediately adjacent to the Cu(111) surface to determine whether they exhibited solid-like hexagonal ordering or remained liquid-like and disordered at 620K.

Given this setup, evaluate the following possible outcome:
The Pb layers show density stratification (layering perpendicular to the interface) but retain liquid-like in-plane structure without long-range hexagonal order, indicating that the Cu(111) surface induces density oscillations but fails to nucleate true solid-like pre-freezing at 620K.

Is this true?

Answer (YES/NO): NO